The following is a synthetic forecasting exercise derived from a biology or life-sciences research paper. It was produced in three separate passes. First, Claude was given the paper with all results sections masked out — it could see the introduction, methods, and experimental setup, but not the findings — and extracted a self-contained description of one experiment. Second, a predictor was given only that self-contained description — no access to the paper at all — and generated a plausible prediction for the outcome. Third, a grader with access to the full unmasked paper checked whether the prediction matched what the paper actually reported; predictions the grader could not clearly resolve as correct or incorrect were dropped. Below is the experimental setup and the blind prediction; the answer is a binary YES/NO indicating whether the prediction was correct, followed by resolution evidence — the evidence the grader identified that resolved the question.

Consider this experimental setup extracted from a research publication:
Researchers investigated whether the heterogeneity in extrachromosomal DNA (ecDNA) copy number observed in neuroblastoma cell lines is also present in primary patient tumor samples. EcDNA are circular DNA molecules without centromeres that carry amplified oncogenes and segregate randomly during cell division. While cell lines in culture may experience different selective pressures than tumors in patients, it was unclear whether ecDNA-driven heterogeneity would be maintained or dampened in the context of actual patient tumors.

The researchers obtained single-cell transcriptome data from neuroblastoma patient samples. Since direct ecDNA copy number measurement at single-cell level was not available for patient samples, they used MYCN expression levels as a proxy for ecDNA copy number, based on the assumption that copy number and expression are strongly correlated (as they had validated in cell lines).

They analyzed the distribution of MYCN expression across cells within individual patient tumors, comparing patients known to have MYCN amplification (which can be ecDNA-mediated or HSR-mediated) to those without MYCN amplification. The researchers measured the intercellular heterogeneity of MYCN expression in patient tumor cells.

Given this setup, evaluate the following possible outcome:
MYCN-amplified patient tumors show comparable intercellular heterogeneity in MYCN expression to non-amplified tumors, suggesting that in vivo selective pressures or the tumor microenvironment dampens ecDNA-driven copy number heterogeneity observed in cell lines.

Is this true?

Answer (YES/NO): NO